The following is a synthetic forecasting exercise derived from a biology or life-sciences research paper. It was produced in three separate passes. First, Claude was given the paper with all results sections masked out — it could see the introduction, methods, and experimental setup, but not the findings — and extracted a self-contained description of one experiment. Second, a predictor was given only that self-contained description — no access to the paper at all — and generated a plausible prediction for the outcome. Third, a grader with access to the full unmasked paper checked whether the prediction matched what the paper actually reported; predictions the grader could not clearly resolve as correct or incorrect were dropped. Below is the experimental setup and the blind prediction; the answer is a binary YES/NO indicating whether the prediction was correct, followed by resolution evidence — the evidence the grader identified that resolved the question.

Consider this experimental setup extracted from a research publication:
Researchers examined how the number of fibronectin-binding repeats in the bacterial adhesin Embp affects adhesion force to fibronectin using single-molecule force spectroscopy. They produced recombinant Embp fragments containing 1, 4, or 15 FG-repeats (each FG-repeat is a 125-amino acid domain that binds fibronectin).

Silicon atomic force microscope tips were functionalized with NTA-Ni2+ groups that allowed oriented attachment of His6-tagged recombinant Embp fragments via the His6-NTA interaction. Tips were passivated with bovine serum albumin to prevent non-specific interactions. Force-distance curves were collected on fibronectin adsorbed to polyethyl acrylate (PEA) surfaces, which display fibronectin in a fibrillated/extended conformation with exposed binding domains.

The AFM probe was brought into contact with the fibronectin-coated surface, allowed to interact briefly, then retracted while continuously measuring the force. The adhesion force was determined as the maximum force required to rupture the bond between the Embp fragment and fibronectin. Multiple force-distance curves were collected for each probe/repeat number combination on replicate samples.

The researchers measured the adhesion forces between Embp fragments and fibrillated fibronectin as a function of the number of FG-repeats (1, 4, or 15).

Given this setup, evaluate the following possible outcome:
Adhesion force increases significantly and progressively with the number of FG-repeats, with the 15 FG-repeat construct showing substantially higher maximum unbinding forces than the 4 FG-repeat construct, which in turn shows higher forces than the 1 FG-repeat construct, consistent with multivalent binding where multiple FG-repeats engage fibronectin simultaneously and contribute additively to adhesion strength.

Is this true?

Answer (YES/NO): NO